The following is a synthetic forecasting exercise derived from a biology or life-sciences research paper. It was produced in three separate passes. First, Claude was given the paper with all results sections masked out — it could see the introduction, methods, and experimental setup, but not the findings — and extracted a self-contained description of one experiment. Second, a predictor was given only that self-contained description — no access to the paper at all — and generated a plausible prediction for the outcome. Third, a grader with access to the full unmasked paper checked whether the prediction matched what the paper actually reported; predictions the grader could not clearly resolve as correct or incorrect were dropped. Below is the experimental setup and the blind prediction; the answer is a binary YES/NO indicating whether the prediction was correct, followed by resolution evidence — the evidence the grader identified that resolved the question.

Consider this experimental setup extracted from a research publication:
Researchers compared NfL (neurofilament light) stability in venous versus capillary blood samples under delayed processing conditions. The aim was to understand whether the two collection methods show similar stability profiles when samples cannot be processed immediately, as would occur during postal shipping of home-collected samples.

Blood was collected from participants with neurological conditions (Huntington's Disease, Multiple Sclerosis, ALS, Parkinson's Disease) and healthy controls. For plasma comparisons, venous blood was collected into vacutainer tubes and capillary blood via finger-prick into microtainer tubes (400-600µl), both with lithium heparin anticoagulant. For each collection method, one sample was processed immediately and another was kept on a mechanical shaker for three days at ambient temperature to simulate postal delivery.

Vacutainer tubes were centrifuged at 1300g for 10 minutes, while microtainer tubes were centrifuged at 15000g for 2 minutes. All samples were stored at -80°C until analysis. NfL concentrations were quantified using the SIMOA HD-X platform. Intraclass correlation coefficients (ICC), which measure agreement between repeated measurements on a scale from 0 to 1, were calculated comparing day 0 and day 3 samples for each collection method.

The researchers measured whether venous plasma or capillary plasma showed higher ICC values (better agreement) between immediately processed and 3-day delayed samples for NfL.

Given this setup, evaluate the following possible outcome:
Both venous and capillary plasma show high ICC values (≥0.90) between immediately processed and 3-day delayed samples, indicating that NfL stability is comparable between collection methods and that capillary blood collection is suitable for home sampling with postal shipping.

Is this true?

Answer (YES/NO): NO